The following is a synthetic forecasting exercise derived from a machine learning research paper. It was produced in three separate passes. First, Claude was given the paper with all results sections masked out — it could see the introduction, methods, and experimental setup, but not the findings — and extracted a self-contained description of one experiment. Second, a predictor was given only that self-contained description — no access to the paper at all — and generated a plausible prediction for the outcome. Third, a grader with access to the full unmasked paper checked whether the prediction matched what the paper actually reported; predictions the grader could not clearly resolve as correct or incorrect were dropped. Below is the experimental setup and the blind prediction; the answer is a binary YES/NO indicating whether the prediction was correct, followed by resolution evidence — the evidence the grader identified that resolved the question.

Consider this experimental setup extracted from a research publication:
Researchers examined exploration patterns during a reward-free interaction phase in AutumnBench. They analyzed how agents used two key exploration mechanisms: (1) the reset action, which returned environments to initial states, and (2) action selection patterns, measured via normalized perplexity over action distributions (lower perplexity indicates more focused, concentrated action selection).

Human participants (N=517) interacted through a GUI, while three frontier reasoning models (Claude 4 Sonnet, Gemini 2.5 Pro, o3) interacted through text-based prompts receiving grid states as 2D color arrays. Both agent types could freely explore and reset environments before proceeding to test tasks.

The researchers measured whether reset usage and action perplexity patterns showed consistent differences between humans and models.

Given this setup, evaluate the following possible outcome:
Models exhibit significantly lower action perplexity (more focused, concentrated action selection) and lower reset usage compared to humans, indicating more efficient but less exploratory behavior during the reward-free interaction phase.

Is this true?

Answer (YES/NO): NO